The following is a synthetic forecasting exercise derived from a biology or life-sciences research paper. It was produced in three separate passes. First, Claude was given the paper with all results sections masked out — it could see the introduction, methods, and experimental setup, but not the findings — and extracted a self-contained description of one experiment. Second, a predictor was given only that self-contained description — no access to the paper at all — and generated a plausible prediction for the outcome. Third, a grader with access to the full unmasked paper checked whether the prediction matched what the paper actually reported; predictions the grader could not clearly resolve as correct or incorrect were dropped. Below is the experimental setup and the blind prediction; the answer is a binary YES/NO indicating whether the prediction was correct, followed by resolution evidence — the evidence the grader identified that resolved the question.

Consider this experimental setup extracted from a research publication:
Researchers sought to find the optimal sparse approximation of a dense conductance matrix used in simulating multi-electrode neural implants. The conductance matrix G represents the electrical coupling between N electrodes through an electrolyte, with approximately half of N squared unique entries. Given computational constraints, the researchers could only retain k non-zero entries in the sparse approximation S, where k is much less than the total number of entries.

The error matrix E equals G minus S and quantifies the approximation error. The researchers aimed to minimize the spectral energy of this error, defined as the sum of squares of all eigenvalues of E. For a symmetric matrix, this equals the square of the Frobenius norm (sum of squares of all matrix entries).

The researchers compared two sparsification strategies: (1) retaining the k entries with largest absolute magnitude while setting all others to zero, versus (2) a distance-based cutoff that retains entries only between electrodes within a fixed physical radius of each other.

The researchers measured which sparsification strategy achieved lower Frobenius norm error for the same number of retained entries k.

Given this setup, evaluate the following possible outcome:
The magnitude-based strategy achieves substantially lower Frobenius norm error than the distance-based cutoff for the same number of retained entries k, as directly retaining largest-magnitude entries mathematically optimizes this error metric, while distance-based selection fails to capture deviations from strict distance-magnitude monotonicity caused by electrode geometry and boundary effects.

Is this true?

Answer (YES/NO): YES